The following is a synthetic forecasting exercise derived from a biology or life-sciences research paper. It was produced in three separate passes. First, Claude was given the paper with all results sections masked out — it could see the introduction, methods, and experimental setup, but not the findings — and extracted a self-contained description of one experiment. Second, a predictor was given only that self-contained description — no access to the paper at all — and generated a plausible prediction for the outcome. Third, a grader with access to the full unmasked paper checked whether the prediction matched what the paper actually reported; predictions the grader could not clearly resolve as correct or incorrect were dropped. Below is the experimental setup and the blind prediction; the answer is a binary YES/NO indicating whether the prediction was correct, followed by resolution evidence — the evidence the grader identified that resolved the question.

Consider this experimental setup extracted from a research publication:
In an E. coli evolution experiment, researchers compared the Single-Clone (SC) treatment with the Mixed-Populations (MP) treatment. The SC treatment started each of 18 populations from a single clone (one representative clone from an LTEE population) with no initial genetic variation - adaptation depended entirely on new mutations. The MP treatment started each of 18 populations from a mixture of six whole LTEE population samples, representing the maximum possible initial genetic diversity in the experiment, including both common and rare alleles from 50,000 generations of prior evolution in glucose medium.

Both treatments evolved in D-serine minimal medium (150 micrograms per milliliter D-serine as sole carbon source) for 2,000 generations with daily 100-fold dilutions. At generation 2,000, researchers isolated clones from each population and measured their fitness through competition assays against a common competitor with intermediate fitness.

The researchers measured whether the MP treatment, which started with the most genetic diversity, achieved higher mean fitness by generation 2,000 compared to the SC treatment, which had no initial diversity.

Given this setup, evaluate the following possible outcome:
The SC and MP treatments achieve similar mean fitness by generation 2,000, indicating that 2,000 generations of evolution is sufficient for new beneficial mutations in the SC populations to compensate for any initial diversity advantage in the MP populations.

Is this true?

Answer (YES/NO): YES